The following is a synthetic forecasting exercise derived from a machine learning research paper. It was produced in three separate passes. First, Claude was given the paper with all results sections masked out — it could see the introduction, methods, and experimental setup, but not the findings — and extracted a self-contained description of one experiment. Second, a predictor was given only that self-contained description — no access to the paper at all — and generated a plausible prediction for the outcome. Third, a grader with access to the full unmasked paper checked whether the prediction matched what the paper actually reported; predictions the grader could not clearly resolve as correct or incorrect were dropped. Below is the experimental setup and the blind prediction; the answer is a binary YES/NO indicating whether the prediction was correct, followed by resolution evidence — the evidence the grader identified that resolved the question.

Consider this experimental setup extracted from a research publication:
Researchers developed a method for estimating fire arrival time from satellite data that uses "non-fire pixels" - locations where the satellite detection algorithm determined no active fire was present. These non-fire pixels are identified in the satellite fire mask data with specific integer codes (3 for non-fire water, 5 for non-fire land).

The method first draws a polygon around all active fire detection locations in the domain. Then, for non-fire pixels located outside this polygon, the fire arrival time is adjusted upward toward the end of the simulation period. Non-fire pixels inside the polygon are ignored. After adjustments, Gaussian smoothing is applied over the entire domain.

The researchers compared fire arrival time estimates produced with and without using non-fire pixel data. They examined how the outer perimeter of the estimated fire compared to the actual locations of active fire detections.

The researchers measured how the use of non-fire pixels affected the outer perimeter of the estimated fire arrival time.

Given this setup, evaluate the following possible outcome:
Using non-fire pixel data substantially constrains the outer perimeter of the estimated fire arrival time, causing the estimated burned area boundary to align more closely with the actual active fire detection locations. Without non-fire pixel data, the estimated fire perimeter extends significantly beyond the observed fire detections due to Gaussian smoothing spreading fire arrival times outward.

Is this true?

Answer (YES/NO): YES